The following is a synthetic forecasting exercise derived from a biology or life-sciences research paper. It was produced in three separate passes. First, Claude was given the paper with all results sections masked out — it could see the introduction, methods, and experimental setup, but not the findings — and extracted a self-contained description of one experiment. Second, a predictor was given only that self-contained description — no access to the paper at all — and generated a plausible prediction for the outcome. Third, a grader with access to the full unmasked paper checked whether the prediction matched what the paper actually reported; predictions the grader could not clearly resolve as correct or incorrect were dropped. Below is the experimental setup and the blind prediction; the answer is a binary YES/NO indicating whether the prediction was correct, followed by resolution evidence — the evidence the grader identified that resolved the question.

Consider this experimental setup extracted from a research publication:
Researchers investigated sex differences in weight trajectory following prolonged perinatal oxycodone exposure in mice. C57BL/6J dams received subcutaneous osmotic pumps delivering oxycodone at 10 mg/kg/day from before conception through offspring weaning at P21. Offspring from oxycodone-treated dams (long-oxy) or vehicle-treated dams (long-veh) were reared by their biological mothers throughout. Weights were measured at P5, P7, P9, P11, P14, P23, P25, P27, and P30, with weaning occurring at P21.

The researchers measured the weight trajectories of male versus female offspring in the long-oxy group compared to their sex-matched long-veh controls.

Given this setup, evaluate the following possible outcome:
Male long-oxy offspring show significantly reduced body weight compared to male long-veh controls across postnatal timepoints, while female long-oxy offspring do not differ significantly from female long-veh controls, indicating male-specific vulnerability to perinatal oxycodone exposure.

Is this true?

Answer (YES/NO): NO